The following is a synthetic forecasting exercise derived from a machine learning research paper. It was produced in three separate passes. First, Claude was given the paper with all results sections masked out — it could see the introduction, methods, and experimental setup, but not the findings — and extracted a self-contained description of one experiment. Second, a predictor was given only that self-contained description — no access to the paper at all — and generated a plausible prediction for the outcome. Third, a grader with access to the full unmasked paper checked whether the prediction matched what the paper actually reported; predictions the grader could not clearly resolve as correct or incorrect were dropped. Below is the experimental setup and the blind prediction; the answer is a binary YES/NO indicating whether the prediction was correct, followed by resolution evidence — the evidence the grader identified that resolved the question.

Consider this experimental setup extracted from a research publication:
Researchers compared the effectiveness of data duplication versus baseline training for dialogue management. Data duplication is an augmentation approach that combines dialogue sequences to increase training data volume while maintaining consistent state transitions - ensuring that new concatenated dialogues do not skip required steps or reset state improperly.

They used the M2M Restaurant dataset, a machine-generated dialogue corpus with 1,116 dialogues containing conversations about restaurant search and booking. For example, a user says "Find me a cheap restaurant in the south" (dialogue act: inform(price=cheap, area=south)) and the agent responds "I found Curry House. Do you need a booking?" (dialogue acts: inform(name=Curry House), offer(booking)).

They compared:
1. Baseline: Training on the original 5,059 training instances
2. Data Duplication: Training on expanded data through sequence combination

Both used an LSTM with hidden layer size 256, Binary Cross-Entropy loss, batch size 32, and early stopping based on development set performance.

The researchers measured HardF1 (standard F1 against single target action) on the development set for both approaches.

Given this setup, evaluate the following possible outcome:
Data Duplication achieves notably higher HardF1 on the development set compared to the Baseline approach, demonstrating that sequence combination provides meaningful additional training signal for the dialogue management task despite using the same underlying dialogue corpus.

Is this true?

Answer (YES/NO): NO